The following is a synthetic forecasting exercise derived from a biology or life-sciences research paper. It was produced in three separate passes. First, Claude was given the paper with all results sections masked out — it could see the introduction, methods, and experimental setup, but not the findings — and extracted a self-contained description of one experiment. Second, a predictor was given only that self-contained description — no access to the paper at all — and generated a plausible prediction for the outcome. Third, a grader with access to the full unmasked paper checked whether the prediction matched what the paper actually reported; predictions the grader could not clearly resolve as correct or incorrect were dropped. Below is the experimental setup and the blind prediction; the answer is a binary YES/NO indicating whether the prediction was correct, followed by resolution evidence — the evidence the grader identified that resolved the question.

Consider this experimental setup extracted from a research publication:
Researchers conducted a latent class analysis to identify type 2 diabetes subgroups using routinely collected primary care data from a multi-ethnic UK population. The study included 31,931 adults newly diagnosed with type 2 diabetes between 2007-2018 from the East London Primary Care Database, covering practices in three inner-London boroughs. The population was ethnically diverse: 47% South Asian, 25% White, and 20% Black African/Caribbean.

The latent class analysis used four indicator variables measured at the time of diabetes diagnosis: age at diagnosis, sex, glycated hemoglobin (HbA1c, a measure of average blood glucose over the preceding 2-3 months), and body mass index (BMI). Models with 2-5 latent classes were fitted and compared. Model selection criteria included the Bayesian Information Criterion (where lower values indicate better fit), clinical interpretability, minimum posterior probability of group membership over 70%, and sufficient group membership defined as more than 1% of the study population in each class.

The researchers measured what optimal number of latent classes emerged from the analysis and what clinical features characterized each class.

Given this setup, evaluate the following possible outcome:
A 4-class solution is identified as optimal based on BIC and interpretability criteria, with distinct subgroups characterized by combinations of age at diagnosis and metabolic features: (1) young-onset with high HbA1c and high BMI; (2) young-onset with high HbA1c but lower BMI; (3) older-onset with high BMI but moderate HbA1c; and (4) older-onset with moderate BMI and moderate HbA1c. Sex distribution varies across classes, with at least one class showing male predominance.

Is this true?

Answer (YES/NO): NO